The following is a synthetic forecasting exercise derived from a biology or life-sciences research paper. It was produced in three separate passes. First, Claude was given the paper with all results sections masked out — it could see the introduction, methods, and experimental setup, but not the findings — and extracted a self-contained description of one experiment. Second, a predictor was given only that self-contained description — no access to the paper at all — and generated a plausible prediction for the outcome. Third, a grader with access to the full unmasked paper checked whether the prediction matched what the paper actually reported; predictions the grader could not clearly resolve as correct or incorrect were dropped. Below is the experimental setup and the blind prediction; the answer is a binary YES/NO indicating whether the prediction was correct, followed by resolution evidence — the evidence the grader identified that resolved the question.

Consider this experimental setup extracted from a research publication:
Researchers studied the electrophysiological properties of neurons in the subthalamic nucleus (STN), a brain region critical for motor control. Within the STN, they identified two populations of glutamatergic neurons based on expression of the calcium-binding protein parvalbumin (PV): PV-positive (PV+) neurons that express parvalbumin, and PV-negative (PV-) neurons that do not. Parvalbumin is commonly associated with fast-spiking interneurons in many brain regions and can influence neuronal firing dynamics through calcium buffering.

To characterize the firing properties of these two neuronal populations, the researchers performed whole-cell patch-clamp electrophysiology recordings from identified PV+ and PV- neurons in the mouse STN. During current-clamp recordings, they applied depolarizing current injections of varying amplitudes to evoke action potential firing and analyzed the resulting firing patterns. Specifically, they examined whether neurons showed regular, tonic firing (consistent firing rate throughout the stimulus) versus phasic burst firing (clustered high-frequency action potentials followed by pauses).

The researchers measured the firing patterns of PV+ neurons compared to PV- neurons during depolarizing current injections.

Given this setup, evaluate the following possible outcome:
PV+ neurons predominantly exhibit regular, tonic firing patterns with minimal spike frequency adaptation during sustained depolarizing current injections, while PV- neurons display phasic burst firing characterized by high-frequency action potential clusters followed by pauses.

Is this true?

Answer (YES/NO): NO